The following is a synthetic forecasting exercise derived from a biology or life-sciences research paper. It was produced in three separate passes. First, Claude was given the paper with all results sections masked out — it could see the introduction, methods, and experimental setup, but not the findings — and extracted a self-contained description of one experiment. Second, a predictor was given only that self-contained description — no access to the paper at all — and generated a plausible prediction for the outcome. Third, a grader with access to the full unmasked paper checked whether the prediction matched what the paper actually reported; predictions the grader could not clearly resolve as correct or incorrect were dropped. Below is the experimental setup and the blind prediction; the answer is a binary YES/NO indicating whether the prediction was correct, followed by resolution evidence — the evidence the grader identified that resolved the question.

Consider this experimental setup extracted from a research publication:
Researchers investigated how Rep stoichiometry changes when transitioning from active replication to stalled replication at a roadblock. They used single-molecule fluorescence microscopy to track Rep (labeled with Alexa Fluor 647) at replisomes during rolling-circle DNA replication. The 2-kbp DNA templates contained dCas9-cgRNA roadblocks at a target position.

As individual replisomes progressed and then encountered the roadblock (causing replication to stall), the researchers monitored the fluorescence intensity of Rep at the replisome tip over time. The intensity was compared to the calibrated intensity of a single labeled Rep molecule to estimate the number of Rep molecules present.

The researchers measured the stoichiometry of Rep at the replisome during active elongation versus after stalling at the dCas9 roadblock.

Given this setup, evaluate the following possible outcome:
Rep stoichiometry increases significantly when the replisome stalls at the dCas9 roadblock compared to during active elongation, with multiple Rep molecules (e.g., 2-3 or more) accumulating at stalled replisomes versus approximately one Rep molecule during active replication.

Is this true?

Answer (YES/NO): NO